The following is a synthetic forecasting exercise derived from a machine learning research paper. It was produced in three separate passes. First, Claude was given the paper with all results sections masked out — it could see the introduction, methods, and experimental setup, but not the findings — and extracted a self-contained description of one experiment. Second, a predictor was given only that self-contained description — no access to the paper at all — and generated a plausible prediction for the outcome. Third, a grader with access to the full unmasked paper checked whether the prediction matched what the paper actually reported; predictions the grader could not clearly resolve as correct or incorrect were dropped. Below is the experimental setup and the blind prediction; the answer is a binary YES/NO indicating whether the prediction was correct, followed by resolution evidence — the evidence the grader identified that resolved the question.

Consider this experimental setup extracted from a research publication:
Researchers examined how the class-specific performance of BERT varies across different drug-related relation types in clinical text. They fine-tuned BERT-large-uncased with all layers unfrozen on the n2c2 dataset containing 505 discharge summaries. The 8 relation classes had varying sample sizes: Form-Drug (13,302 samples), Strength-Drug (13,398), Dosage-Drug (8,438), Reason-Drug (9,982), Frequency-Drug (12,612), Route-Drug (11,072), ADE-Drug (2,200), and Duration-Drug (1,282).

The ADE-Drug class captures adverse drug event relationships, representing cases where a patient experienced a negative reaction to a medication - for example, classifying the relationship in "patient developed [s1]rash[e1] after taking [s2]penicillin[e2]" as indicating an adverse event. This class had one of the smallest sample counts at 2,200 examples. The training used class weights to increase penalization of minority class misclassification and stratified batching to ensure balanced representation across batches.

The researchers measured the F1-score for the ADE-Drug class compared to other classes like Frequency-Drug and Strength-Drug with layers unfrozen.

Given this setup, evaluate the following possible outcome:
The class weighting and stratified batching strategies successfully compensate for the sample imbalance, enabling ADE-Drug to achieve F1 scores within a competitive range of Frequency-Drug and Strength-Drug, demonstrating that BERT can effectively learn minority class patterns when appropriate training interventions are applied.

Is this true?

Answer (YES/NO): NO